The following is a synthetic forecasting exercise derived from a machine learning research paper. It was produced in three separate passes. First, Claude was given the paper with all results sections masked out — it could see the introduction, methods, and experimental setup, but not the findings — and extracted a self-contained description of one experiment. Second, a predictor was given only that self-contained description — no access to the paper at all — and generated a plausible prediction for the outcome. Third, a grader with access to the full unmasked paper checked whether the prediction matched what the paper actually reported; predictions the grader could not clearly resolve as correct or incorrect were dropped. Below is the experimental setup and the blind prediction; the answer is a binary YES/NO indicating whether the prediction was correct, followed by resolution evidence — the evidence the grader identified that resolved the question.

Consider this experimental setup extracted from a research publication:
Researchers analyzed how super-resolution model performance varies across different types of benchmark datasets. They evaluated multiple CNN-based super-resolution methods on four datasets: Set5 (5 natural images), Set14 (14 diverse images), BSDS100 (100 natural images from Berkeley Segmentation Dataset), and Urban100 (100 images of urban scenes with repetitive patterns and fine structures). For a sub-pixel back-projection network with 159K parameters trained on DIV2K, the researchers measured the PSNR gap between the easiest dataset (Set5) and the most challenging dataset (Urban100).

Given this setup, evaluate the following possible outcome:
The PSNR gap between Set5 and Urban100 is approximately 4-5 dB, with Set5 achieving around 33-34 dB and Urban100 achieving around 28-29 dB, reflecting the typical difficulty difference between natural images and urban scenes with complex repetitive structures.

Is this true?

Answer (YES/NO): NO